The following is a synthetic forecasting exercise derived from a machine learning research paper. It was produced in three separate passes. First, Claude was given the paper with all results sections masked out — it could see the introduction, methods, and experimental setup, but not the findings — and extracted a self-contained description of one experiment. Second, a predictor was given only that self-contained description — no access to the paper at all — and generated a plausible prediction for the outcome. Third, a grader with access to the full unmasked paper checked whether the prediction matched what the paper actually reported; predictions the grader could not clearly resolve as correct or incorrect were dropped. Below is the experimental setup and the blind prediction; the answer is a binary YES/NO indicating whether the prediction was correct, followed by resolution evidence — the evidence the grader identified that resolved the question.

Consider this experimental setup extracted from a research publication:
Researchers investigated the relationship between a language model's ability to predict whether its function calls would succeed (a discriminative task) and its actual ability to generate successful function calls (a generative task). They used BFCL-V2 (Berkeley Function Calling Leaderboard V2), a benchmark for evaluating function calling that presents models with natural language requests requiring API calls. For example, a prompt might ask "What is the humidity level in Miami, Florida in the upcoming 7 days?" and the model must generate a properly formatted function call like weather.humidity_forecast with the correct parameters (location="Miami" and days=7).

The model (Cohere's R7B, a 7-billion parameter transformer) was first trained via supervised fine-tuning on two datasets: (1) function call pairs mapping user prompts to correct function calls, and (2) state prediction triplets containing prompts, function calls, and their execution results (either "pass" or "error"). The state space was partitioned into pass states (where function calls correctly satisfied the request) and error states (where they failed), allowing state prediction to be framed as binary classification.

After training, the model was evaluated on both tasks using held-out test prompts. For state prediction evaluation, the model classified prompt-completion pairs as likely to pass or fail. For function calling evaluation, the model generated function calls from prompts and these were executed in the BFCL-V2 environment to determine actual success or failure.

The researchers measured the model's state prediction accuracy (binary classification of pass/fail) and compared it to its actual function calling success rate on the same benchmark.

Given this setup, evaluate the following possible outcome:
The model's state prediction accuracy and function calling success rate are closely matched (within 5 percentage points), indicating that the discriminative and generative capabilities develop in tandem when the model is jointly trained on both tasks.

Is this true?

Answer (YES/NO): NO